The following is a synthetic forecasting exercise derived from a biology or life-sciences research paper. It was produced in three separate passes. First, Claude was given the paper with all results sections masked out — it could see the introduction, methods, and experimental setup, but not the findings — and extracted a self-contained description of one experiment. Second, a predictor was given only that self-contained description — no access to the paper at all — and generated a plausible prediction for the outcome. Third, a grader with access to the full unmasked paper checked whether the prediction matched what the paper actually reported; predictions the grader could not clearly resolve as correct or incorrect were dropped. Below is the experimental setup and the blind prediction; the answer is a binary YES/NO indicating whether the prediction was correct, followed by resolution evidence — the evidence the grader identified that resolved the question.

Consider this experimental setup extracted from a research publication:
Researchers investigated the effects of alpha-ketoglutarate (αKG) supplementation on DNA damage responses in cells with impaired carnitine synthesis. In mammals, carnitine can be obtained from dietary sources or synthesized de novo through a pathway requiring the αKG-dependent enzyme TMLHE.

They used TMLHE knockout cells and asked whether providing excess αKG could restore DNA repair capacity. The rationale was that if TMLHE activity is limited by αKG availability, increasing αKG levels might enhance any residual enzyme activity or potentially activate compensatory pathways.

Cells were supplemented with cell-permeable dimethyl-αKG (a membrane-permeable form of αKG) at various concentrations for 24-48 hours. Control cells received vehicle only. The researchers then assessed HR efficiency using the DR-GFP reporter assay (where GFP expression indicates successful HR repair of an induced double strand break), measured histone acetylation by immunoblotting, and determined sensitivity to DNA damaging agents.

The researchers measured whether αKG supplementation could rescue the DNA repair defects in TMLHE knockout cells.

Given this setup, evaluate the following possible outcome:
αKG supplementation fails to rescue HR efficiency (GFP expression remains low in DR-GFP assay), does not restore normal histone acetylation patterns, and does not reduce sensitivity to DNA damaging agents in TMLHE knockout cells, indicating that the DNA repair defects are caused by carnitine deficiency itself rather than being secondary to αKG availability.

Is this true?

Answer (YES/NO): YES